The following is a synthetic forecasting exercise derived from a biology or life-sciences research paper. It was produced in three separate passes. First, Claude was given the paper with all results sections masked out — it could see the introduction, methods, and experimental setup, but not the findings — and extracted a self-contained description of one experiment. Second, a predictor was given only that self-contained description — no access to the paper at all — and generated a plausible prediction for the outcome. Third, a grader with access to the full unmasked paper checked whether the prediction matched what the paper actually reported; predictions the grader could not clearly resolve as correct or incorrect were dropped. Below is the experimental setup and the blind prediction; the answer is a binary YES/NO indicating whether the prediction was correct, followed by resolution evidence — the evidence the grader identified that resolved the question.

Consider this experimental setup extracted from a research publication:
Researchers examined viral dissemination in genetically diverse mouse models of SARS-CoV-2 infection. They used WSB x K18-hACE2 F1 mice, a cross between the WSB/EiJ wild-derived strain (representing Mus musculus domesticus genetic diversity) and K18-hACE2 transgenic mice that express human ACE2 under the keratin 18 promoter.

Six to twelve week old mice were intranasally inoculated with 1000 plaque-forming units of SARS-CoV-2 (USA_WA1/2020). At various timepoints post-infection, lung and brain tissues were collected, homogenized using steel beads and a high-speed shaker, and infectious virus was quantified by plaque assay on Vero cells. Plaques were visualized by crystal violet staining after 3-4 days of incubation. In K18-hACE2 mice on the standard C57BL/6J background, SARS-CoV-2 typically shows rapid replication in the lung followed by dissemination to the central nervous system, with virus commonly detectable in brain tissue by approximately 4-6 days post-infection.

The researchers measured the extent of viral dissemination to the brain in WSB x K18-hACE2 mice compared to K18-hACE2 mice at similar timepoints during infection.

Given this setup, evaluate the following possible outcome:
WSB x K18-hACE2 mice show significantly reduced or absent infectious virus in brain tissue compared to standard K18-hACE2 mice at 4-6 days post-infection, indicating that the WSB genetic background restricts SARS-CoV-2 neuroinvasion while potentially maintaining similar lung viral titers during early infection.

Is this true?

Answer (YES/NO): YES